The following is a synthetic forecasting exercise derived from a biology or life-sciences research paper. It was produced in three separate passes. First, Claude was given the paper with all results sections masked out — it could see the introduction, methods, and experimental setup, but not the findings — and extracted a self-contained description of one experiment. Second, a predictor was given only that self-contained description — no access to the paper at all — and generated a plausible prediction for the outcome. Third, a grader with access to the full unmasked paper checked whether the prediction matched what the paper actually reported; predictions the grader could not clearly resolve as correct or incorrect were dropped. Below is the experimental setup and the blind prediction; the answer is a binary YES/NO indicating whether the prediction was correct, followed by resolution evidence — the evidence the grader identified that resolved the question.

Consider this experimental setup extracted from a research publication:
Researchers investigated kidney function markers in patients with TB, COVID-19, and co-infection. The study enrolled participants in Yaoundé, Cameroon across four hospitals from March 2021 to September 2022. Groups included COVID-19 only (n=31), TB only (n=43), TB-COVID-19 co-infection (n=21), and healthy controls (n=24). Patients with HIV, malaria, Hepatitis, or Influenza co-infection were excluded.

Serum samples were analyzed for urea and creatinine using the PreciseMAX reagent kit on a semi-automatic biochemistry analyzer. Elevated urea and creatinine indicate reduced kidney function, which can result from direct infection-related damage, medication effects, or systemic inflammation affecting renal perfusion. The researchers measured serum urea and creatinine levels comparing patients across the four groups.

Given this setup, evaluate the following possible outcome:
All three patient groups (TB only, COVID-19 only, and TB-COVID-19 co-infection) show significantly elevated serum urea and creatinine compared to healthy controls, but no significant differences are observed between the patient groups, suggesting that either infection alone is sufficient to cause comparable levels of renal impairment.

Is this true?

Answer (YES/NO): NO